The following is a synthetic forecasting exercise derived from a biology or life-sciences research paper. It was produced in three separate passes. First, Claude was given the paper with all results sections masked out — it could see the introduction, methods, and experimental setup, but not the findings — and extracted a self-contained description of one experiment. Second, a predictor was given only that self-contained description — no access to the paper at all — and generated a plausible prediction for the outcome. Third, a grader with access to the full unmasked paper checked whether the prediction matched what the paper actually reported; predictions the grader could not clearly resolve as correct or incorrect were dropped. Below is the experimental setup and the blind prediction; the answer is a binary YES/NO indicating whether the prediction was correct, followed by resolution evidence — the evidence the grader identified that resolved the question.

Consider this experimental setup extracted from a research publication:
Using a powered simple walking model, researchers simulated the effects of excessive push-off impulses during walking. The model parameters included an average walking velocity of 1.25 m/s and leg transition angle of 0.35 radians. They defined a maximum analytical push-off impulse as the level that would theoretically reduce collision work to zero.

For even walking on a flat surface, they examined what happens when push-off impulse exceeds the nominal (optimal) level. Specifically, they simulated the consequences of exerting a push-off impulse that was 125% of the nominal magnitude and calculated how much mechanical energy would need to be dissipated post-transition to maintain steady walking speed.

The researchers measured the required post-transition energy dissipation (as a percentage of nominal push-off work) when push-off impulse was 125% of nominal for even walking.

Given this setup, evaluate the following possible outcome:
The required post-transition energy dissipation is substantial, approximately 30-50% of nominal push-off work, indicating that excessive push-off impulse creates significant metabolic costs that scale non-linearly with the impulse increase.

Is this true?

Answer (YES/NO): NO